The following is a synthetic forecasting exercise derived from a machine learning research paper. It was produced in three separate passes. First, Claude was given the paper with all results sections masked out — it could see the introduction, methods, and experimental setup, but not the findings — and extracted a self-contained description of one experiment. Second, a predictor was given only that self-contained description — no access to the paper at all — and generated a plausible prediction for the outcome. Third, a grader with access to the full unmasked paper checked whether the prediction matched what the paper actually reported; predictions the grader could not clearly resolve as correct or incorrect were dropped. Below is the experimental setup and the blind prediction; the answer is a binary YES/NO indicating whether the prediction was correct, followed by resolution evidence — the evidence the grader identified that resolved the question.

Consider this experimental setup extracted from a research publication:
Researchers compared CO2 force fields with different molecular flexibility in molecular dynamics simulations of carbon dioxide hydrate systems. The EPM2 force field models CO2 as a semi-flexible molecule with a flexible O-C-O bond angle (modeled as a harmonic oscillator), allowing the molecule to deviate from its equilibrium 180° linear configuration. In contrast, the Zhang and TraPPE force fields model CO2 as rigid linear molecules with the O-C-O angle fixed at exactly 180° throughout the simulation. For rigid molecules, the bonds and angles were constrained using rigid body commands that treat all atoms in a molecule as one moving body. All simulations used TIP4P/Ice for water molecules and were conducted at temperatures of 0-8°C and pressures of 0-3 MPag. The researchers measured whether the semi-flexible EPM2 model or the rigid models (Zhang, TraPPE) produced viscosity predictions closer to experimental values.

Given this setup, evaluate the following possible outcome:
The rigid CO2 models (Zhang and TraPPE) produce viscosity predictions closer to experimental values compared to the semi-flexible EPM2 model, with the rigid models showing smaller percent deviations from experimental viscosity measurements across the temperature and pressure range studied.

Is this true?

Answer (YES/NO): NO